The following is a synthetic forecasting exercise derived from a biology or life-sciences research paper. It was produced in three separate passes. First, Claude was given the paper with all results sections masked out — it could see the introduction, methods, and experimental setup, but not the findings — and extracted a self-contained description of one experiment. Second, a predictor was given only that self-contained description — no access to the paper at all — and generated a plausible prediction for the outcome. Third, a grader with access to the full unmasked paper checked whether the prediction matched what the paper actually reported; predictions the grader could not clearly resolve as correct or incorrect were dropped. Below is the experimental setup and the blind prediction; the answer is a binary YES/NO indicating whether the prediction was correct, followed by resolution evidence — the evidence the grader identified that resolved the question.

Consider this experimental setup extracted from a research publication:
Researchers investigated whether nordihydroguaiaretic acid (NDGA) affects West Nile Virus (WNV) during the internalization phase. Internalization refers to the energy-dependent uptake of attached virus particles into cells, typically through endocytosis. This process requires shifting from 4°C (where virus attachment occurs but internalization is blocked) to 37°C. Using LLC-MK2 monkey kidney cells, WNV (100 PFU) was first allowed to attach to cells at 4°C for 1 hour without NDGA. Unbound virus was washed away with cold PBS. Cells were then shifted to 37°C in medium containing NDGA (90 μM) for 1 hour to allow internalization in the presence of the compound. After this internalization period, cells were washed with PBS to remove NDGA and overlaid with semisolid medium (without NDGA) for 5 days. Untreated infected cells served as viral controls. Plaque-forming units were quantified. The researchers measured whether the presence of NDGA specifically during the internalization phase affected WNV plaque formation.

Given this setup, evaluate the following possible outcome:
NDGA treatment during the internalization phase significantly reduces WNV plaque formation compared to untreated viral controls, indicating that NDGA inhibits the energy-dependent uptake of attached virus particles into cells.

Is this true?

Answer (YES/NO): NO